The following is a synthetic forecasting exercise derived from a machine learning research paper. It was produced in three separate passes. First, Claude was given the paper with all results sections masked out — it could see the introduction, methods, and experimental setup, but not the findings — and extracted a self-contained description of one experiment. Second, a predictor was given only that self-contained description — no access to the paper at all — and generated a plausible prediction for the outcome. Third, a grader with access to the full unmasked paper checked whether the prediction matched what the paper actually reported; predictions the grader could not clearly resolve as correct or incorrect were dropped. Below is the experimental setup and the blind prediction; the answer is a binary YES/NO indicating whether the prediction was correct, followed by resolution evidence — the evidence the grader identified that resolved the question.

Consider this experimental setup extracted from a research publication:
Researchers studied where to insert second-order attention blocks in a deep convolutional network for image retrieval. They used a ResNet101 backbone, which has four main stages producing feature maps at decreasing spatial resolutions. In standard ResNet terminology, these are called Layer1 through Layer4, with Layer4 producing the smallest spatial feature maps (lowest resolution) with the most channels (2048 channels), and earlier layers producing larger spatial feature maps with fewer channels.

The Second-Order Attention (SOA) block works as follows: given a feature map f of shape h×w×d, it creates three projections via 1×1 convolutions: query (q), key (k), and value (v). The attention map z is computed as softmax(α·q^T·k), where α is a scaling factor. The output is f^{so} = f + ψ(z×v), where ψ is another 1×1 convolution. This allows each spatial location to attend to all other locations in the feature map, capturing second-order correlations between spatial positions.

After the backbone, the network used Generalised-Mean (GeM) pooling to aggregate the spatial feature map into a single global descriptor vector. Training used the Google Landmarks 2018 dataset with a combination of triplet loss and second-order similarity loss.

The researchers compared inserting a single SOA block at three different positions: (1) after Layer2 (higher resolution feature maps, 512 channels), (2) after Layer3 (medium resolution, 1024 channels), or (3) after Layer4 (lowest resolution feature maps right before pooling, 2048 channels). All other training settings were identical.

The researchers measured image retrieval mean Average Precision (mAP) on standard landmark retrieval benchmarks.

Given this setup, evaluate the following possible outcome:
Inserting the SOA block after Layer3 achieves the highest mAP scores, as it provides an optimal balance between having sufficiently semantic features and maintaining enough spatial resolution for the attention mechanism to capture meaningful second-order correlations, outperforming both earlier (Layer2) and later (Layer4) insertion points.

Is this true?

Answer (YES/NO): NO